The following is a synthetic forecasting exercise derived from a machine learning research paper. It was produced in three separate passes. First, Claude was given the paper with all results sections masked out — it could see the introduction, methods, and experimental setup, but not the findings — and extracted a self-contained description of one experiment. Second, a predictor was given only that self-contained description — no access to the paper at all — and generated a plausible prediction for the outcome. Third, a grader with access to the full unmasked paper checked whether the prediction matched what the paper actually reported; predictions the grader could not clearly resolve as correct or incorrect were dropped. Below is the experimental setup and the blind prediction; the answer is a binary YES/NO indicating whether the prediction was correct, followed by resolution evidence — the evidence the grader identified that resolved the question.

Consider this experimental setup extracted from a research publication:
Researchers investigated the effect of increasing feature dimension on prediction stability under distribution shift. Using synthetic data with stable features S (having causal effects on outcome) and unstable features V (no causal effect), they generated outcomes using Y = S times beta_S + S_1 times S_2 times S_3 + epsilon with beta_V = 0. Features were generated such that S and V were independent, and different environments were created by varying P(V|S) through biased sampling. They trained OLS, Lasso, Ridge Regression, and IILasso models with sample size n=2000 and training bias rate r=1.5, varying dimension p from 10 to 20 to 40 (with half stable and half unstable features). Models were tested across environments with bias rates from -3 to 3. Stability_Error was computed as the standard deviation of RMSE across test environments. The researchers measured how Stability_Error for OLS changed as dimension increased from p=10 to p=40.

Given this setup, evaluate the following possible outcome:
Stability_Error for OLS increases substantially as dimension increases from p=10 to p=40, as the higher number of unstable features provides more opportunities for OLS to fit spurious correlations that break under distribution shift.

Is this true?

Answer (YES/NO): YES